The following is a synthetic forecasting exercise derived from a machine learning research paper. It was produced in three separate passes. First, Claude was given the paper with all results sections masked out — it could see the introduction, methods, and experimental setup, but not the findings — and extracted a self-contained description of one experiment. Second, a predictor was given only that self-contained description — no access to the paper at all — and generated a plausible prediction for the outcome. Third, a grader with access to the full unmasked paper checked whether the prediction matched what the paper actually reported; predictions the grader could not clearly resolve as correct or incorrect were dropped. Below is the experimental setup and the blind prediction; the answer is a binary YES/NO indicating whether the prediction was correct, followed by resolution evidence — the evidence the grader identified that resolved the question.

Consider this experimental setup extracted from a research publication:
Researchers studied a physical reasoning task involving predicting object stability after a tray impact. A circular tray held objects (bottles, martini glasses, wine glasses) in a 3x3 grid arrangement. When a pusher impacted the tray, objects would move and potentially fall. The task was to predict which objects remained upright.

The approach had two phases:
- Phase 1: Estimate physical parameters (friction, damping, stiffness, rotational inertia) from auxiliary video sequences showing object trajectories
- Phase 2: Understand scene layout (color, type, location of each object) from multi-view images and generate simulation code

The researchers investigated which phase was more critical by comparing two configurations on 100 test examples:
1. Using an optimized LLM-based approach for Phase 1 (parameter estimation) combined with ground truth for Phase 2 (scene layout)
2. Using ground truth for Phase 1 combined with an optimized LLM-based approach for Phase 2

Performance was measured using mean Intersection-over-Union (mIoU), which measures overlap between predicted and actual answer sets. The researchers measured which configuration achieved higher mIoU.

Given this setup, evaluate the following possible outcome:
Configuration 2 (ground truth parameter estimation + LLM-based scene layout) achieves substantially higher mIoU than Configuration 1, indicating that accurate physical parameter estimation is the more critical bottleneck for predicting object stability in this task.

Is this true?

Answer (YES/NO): NO